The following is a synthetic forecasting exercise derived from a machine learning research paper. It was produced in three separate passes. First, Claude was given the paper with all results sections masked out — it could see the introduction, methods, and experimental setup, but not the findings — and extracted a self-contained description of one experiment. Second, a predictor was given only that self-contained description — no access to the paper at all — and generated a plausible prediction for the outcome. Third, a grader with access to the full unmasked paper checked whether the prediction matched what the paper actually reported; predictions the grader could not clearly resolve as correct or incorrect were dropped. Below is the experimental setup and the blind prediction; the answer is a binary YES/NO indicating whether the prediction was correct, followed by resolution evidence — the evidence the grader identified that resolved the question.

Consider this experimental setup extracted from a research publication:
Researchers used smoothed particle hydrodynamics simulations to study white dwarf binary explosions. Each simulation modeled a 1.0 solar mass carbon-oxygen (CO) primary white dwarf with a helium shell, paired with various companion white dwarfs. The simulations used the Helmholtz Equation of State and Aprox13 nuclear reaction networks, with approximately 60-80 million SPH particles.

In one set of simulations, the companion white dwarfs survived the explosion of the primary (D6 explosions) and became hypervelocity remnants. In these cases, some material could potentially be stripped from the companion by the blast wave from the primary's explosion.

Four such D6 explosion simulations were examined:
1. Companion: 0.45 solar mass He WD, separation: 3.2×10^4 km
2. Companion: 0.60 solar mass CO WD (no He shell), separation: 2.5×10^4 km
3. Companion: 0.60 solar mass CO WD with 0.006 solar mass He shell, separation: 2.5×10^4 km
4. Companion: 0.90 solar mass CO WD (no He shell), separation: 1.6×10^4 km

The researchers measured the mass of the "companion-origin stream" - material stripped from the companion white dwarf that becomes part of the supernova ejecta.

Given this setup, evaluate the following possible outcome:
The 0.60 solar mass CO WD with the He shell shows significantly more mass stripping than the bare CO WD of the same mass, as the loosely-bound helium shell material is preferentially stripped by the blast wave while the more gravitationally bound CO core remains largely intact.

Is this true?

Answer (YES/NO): NO